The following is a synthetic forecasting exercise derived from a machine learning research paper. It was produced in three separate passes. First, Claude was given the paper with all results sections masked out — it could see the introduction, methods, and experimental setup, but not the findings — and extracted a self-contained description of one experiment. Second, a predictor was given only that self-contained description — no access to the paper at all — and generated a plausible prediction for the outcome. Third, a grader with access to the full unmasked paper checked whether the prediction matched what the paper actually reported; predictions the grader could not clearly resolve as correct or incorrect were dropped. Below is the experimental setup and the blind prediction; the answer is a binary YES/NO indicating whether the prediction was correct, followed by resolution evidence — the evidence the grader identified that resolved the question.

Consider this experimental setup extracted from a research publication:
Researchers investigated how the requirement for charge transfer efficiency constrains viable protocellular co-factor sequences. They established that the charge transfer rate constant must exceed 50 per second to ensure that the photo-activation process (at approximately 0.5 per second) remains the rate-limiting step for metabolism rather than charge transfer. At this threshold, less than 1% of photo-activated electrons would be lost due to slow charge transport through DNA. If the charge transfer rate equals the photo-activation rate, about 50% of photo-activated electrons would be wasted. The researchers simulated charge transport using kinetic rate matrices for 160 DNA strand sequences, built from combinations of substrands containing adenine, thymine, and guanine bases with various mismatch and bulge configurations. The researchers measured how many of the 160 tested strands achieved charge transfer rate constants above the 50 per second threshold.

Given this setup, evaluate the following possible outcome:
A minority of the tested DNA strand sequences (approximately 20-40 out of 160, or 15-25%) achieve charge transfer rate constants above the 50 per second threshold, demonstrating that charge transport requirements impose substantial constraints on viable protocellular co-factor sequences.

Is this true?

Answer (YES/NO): NO